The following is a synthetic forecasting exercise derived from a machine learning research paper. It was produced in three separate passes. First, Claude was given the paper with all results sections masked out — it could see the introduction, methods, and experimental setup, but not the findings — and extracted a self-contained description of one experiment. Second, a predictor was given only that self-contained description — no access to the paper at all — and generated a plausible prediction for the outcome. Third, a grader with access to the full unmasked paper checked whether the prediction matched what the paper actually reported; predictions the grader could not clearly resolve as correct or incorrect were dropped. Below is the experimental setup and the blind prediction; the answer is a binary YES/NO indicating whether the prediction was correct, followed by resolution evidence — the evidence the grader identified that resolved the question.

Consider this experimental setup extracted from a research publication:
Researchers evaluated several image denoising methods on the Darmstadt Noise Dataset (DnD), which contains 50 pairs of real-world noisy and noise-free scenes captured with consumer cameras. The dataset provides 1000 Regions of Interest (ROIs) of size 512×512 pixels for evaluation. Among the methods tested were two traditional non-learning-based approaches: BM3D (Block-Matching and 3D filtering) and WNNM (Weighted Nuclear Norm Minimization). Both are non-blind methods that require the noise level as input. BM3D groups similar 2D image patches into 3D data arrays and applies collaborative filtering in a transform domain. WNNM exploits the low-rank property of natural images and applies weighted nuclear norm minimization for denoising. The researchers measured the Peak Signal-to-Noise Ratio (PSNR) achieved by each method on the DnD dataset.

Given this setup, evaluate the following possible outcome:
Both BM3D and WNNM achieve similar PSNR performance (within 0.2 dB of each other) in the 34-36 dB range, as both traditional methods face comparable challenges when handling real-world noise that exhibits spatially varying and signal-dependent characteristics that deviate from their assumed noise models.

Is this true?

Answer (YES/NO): YES